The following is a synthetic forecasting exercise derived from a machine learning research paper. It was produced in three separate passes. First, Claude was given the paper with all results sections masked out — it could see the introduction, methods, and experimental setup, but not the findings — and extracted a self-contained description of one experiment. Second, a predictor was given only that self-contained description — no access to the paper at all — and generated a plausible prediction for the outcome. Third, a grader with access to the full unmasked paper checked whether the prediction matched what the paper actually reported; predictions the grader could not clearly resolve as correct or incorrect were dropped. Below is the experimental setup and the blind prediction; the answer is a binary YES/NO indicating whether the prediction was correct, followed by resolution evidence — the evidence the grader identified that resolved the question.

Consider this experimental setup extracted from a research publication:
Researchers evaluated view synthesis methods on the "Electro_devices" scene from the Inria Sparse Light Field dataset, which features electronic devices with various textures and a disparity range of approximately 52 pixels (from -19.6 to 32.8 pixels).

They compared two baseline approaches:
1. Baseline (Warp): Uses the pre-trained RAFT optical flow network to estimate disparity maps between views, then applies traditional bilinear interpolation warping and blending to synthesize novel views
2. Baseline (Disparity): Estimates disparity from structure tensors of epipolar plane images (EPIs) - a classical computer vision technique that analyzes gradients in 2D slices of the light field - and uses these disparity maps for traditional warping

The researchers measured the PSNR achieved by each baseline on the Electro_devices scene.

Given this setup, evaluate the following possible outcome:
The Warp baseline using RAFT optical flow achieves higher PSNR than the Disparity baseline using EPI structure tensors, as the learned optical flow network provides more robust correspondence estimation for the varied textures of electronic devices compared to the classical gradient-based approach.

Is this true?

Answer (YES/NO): NO